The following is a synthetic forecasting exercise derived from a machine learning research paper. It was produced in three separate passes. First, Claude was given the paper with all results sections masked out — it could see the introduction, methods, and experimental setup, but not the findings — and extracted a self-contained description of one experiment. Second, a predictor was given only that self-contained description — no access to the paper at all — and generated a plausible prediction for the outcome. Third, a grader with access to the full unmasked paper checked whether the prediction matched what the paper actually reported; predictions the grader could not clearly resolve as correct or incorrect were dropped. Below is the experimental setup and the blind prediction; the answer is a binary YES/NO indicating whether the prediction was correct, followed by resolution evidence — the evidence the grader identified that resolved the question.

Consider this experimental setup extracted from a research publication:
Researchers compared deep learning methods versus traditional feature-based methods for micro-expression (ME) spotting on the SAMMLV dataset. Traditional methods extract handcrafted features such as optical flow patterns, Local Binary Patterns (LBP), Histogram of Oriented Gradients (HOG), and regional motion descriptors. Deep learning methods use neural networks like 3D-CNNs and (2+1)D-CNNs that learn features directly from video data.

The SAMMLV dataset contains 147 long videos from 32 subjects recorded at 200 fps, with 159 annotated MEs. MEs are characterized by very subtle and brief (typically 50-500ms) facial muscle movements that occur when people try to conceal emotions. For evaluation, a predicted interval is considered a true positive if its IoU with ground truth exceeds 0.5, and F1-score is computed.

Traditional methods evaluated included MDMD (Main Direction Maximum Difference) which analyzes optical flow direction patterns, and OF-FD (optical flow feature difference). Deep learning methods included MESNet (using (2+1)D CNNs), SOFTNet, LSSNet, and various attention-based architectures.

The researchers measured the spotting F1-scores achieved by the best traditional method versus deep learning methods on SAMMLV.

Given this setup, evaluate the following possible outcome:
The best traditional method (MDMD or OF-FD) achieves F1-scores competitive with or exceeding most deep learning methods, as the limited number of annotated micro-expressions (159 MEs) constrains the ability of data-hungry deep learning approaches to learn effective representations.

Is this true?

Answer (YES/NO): YES